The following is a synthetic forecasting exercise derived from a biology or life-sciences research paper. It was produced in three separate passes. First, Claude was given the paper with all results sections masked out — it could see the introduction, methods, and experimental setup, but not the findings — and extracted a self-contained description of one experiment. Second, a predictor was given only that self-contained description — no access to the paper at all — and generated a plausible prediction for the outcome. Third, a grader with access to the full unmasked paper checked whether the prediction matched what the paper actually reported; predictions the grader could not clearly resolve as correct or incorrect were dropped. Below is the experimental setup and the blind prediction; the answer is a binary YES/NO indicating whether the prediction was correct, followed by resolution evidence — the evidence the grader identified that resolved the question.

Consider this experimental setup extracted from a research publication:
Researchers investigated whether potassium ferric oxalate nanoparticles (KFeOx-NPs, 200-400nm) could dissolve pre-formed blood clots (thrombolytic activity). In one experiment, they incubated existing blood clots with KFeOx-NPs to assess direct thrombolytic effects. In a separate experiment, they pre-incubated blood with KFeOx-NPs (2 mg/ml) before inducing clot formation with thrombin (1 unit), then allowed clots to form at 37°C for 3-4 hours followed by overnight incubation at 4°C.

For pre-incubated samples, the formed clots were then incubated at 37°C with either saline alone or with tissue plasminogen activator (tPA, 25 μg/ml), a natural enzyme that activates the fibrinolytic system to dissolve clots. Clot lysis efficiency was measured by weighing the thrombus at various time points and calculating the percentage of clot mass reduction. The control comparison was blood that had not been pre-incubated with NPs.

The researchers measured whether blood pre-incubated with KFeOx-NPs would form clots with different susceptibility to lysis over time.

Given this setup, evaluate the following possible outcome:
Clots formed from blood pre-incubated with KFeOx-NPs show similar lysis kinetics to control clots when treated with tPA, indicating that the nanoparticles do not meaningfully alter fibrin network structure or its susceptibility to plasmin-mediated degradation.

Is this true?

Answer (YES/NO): NO